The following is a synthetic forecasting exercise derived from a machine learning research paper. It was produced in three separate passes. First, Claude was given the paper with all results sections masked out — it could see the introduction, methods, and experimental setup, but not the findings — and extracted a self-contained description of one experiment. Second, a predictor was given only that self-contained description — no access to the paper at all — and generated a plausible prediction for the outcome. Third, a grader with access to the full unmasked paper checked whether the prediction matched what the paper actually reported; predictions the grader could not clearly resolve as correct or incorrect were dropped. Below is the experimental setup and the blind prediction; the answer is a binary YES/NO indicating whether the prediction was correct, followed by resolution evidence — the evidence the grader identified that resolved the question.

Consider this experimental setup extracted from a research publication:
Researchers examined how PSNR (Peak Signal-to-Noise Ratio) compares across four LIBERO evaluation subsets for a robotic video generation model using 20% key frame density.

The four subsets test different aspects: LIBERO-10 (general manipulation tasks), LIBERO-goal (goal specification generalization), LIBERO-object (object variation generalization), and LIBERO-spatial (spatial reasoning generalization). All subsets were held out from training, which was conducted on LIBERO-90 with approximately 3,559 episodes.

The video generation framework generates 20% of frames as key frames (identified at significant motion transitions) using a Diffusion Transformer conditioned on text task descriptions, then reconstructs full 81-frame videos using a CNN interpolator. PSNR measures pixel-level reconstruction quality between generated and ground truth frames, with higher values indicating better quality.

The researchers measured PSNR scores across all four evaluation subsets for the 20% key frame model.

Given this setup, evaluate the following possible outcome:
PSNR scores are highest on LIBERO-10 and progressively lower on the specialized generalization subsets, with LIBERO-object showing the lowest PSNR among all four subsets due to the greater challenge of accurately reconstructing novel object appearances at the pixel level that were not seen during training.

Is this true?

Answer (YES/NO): NO